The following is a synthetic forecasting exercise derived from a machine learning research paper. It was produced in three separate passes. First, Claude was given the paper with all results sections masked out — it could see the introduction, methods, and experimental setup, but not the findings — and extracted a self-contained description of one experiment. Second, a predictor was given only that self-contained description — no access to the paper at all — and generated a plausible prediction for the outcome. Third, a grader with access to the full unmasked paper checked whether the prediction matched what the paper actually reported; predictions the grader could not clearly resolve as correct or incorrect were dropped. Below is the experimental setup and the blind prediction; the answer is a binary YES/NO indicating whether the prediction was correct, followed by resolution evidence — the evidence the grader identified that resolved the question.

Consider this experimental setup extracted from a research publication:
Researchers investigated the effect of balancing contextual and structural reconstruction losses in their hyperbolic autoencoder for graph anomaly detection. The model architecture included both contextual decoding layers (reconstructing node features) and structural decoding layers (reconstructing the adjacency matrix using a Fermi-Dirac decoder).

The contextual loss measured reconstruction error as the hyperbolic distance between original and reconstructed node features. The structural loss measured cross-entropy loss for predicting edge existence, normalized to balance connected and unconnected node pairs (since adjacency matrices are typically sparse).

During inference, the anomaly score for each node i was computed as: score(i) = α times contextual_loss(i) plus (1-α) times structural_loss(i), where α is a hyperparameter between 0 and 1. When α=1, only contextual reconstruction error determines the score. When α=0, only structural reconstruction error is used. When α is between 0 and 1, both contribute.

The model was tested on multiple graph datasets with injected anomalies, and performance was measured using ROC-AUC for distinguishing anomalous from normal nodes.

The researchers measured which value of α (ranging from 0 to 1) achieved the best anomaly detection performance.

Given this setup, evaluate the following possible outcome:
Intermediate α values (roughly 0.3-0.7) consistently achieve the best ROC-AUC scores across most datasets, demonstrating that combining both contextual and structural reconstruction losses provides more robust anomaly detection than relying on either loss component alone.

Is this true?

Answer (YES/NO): NO